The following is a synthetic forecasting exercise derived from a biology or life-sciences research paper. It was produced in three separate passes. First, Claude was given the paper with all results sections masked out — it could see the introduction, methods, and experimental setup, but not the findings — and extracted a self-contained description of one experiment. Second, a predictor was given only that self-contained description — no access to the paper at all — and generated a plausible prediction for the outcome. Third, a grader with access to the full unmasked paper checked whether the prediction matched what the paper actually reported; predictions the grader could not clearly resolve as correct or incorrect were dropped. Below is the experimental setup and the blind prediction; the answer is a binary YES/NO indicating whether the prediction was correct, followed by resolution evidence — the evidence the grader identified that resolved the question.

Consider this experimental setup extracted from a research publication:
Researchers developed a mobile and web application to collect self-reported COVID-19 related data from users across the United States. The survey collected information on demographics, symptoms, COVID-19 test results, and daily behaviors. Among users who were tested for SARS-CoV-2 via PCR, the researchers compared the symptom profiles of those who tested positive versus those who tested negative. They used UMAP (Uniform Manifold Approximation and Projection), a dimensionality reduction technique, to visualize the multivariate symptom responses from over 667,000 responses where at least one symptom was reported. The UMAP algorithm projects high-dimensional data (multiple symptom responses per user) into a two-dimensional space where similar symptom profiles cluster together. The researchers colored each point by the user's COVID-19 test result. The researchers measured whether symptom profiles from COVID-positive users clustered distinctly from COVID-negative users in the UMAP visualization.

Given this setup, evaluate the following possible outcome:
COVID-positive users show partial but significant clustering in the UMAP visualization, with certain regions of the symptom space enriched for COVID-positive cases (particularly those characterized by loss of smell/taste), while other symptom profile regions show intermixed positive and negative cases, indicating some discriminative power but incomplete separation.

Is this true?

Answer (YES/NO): NO